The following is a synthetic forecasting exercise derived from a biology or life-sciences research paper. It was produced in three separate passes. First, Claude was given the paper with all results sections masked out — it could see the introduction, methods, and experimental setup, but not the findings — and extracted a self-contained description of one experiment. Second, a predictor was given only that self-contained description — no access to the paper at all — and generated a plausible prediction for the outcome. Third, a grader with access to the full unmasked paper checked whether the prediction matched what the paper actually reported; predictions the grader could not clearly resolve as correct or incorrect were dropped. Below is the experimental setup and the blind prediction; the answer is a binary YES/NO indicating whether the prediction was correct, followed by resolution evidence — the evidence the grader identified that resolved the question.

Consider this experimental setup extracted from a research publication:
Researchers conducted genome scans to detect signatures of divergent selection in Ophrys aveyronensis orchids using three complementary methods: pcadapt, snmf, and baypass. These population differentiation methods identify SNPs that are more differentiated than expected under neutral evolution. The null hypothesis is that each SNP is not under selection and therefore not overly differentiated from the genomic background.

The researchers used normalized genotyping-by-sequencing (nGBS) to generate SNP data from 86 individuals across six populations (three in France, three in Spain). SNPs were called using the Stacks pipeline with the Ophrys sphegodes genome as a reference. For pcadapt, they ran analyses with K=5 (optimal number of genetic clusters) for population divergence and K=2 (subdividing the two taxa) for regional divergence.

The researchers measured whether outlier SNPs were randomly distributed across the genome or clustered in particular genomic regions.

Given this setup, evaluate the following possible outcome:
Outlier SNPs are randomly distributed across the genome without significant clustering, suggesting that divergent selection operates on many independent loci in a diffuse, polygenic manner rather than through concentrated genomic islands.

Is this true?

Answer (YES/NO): NO